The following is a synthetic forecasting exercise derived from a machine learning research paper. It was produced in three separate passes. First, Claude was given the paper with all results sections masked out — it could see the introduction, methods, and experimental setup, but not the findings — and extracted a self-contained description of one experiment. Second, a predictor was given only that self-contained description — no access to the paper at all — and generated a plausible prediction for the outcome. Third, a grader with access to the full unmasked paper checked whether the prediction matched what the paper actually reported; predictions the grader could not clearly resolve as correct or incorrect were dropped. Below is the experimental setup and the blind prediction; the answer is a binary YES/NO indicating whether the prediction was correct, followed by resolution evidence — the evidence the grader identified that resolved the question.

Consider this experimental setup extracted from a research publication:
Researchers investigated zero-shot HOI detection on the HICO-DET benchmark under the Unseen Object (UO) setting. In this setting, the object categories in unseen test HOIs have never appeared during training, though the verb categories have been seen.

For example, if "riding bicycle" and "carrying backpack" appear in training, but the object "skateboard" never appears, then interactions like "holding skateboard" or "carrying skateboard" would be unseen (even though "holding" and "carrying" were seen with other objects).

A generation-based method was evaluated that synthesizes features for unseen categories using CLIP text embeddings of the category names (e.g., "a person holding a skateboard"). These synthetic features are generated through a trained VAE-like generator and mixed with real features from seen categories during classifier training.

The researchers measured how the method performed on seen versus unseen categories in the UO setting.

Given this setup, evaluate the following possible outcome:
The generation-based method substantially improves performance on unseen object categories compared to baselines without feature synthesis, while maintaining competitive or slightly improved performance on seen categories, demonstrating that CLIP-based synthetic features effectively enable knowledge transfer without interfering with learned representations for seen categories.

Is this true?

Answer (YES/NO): YES